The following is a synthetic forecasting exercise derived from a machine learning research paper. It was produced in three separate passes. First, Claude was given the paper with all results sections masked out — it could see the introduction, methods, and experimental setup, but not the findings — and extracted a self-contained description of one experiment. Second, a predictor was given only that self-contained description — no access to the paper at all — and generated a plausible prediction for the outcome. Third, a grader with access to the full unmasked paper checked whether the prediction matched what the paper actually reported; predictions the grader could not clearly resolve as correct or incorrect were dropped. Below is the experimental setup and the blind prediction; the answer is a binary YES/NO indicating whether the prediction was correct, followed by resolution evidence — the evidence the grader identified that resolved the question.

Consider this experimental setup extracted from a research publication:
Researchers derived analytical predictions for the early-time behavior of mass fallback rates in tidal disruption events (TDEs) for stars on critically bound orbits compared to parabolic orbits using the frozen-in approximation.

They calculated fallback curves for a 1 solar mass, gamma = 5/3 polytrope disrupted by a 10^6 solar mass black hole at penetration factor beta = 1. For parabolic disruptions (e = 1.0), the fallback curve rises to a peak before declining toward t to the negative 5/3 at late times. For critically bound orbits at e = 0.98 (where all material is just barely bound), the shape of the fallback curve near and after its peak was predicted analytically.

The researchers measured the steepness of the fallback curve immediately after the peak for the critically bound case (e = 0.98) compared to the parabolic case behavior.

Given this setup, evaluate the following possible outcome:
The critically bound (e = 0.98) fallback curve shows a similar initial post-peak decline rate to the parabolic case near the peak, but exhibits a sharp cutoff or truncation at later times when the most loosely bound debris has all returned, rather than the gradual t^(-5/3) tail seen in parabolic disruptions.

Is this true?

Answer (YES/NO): NO